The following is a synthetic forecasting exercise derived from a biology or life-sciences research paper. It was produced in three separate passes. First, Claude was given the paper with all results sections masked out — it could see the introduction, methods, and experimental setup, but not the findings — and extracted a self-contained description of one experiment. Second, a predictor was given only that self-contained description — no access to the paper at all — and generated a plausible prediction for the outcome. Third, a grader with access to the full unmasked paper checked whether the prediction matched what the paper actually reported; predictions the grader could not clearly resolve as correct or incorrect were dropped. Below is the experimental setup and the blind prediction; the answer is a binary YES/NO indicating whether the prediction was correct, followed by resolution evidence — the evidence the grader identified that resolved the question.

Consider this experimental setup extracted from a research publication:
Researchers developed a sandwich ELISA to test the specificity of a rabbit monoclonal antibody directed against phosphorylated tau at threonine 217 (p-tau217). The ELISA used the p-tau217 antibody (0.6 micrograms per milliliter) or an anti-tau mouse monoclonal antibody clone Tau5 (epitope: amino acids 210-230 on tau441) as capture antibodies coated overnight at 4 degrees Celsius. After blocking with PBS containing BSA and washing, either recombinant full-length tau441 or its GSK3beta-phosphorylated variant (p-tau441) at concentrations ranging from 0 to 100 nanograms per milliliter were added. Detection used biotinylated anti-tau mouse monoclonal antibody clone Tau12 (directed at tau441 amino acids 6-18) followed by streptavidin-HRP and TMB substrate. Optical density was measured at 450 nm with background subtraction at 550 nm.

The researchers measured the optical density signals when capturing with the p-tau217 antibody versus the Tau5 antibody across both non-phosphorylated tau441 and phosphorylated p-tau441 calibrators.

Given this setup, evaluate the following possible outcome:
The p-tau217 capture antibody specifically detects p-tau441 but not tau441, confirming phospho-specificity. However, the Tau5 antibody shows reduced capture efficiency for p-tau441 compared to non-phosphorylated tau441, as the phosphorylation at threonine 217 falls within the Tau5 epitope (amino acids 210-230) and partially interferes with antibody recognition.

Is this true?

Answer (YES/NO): NO